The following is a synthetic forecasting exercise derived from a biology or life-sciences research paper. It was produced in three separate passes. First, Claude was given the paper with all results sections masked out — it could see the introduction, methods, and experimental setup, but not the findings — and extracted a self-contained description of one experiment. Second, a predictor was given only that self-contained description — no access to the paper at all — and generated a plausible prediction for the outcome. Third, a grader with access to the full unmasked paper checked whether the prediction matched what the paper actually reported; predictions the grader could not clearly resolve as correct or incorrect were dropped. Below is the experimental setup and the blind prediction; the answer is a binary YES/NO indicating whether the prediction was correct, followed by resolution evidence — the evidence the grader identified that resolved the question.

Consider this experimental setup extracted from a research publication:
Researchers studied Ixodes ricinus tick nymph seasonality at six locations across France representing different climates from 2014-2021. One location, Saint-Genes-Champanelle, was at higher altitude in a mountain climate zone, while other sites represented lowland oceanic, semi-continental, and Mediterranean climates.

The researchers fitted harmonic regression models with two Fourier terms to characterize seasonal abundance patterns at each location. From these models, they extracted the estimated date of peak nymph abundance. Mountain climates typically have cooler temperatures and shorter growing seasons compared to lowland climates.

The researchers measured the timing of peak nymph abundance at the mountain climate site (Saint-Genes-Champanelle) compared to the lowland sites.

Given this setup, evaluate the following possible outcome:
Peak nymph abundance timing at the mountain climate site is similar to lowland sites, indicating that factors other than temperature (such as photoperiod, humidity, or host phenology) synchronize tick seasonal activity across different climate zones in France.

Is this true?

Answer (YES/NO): NO